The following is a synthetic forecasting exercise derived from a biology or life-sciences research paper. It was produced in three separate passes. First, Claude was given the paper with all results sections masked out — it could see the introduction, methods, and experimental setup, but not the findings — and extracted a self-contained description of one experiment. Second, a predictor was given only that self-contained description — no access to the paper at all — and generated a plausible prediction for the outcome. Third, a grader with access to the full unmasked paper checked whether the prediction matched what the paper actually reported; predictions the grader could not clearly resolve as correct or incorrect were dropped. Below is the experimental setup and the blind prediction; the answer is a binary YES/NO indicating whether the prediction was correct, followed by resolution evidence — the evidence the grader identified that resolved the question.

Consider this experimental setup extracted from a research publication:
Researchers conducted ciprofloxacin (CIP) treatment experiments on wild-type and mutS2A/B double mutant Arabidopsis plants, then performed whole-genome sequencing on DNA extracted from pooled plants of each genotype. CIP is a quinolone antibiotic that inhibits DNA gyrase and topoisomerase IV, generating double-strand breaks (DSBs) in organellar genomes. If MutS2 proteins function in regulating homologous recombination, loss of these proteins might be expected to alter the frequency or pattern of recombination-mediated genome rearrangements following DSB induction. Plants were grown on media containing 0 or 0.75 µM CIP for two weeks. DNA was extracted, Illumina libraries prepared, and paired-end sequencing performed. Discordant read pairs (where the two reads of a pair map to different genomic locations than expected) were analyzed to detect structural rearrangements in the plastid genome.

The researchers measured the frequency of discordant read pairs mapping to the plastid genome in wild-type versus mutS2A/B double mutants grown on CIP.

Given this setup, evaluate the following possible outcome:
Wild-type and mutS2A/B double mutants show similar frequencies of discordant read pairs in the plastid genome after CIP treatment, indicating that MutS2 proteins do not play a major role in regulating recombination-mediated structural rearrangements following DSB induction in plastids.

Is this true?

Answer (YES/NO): NO